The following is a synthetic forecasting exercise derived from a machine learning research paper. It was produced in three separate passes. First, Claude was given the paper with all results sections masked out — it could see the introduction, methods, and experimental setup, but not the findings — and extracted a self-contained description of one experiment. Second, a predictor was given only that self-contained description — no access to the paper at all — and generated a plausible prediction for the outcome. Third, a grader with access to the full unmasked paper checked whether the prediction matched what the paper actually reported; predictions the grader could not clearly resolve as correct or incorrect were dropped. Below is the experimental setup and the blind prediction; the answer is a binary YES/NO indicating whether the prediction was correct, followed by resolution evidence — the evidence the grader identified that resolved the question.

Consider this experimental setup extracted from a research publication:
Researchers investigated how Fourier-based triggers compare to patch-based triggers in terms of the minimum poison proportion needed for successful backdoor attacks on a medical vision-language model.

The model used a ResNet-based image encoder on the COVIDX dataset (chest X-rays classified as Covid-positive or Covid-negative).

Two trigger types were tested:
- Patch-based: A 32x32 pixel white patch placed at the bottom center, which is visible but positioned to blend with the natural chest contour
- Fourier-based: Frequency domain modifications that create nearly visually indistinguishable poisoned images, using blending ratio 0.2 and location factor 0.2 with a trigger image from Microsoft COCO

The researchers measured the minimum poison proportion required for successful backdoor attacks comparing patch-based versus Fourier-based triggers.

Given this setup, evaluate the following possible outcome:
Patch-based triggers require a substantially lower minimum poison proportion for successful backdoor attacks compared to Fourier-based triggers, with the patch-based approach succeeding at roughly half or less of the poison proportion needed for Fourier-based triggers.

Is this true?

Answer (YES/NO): NO